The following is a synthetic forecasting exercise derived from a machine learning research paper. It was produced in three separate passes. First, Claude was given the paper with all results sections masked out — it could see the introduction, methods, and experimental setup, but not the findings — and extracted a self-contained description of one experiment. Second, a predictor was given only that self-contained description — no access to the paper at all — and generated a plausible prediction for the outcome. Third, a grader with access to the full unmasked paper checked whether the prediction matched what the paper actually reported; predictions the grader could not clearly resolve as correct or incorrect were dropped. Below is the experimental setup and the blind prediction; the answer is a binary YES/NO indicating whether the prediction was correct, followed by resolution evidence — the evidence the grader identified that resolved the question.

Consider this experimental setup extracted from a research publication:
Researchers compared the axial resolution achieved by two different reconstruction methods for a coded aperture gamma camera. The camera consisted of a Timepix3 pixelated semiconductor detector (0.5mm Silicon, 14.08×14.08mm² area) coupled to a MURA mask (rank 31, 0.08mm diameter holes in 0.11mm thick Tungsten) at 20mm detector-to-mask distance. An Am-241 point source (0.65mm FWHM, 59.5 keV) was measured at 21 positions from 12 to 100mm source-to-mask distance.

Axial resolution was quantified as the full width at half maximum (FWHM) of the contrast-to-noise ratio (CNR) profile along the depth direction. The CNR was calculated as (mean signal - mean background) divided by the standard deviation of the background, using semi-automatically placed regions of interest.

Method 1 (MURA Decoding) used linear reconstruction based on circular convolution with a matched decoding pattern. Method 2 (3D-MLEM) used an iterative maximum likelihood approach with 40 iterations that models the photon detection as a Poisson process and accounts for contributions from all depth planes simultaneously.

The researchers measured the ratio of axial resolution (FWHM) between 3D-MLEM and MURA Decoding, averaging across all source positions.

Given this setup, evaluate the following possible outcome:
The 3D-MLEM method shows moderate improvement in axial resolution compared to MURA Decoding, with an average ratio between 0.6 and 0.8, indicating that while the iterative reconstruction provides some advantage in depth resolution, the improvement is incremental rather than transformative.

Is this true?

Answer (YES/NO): NO